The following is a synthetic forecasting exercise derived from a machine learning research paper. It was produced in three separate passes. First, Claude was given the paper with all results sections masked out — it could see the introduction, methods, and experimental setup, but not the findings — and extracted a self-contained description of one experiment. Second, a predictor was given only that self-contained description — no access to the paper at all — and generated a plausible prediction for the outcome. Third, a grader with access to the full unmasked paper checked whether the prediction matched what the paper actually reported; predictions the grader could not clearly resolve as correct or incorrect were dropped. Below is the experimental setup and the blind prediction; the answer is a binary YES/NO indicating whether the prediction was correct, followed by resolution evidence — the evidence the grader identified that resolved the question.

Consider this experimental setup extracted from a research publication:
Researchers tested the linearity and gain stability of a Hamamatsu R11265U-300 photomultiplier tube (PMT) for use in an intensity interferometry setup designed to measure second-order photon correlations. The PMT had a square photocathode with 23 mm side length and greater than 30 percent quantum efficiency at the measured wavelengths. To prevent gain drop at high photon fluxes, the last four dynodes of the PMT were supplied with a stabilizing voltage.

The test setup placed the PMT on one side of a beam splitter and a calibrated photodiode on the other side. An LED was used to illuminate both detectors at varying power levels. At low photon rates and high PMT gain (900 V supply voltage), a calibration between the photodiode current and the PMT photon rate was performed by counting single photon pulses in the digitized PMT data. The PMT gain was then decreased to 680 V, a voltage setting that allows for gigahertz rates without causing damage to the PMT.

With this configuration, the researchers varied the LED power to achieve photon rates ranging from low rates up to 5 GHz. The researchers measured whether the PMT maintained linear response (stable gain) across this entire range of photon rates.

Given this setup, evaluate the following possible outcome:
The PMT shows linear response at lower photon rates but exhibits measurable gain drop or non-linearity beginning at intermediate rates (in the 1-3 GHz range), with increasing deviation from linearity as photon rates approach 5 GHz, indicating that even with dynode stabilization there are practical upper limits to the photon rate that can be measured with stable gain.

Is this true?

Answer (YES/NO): NO